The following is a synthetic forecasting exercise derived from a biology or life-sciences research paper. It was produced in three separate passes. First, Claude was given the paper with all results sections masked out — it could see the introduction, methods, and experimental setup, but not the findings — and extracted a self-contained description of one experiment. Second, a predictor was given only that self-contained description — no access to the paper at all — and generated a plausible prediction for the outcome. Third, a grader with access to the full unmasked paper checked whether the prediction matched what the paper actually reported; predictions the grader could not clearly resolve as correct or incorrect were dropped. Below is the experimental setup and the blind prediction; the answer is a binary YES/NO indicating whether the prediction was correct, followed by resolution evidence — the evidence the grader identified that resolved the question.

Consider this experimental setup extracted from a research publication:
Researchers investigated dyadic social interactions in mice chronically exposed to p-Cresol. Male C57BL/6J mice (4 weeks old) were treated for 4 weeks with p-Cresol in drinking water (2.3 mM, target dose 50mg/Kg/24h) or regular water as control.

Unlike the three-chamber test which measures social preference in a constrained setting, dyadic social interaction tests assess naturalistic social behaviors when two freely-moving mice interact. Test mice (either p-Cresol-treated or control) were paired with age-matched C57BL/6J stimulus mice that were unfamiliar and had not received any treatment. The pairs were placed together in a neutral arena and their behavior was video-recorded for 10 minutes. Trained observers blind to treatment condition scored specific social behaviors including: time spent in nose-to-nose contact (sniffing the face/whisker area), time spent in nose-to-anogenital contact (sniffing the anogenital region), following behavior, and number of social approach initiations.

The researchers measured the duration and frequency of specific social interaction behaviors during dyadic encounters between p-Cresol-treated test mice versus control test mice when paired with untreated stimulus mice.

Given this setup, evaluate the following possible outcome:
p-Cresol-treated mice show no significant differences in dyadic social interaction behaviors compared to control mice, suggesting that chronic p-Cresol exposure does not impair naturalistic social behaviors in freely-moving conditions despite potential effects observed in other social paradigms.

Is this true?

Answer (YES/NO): NO